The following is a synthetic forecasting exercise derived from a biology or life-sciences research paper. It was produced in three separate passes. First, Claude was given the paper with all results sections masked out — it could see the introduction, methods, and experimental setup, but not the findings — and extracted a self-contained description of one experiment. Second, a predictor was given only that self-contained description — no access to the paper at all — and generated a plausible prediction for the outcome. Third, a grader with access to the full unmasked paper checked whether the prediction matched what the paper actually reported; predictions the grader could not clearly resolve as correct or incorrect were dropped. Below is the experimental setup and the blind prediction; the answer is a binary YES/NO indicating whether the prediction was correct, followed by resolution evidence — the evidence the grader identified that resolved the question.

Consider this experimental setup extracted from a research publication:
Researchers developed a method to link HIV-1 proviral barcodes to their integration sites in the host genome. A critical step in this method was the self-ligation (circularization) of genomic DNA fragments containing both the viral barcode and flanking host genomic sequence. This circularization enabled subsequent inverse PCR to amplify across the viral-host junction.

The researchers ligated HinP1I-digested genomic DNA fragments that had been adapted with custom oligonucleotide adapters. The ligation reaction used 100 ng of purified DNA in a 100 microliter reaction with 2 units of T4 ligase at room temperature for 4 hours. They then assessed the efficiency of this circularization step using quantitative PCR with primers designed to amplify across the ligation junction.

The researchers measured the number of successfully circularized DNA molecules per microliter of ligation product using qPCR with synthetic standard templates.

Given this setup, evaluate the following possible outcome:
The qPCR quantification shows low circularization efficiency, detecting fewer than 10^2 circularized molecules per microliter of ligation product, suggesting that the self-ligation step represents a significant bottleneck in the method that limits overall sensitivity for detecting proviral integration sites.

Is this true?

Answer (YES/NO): NO